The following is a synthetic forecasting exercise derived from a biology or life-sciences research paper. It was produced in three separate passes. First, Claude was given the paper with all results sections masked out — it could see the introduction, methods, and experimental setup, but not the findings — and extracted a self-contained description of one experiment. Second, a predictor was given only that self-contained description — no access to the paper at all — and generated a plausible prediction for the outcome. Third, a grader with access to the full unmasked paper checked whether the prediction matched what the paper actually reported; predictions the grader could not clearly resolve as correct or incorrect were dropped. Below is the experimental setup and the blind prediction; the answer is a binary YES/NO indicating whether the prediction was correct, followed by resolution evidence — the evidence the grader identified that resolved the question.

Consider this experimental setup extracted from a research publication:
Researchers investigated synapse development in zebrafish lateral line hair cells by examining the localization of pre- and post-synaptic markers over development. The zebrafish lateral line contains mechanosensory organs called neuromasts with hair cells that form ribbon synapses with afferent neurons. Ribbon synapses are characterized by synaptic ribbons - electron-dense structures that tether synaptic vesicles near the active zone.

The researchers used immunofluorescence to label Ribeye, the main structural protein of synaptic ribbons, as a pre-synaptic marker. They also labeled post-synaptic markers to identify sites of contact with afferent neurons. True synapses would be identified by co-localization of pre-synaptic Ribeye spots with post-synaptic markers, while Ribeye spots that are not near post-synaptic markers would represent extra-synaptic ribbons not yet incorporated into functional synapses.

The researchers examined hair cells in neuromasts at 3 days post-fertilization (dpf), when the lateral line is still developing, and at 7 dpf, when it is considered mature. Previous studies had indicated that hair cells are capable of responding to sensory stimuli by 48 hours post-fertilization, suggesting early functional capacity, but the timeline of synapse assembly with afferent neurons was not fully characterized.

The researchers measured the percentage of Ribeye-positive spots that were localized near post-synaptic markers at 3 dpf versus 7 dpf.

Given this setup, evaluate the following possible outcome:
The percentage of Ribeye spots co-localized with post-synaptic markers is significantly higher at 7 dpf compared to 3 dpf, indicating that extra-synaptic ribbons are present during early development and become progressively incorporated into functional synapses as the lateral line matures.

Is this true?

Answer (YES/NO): YES